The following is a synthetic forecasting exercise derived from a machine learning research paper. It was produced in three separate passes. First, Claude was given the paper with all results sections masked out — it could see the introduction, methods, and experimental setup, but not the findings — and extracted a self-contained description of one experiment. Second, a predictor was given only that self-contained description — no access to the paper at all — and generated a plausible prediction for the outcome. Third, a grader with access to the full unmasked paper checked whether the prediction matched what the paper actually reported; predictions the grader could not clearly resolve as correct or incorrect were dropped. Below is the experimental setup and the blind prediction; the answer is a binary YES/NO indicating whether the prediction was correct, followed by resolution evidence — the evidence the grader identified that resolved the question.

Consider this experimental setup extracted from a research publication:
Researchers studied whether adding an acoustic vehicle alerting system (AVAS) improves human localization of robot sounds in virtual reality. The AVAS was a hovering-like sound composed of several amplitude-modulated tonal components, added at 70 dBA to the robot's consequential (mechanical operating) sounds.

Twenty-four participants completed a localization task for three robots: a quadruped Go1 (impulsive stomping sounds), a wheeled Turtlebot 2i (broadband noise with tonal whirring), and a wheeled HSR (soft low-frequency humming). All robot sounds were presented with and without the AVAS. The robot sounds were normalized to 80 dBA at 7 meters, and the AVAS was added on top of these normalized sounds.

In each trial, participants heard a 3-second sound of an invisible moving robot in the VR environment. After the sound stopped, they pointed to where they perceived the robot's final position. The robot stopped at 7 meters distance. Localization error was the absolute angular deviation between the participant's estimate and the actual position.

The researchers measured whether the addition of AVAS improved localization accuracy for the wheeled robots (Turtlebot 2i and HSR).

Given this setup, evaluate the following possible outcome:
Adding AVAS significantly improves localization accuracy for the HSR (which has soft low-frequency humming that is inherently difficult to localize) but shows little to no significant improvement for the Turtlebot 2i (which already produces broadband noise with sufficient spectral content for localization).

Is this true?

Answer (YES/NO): NO